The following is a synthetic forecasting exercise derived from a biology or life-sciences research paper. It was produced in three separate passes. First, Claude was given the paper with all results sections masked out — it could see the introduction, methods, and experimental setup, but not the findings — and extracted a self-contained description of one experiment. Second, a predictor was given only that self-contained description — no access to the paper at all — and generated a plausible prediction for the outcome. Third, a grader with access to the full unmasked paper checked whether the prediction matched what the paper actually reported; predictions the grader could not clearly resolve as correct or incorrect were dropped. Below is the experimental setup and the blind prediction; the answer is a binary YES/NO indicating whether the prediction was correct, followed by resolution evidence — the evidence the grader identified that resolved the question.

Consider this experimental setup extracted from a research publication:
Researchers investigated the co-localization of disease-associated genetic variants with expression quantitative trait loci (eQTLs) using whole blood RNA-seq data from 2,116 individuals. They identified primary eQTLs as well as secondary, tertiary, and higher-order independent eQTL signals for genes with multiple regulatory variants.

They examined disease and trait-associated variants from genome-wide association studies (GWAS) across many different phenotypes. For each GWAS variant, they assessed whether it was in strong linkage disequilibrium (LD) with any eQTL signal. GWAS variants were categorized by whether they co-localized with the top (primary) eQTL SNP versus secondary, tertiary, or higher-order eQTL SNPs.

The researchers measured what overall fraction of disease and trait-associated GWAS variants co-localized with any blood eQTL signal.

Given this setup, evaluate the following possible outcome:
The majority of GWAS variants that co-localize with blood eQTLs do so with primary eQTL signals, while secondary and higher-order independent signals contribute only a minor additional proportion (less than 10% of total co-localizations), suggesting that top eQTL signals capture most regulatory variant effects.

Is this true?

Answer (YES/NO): NO